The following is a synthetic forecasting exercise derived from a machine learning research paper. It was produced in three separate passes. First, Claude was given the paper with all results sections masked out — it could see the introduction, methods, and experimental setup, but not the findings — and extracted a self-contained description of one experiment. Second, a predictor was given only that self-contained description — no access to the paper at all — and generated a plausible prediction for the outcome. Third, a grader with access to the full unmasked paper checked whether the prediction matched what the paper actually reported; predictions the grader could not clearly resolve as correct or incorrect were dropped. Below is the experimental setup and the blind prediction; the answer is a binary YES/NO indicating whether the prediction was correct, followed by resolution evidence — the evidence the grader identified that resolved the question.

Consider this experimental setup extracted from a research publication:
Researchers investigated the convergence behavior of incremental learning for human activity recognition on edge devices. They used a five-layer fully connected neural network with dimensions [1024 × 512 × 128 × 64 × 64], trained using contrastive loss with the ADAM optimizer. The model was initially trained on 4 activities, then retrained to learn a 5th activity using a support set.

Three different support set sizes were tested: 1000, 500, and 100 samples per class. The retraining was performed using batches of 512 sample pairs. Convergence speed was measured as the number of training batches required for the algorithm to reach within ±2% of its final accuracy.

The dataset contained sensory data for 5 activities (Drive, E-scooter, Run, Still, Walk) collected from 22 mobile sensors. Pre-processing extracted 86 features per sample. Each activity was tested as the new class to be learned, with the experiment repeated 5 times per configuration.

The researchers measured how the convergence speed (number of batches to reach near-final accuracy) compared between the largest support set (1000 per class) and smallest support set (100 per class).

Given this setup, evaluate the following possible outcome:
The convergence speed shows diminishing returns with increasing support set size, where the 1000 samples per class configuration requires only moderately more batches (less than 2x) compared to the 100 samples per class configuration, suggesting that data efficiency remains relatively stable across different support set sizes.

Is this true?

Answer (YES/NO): NO